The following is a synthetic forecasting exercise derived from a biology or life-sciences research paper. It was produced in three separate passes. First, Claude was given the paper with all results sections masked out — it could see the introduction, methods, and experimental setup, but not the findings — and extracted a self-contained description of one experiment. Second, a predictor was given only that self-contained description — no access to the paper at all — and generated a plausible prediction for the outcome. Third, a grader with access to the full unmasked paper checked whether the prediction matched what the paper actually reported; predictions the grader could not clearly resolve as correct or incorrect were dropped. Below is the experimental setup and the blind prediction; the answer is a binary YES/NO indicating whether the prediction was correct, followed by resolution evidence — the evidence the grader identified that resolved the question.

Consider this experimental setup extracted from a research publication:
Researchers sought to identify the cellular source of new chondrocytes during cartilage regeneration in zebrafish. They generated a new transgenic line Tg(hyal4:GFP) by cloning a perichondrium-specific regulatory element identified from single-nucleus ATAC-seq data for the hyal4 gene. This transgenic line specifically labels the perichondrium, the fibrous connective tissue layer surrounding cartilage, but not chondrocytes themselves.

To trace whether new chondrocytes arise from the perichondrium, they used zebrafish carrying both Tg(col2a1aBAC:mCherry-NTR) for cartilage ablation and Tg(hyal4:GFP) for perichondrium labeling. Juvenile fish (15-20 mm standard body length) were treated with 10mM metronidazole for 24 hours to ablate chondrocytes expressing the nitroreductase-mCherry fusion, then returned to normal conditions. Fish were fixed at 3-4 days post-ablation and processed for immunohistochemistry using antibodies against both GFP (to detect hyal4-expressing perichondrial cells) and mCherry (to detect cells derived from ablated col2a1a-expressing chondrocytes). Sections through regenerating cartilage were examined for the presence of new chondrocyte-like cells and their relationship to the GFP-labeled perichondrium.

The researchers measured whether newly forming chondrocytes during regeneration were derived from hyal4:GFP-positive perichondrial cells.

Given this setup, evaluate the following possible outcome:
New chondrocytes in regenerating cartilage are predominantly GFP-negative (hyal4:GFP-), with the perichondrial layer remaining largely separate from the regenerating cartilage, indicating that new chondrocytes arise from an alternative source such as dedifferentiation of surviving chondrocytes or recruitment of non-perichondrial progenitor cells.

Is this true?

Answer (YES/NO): NO